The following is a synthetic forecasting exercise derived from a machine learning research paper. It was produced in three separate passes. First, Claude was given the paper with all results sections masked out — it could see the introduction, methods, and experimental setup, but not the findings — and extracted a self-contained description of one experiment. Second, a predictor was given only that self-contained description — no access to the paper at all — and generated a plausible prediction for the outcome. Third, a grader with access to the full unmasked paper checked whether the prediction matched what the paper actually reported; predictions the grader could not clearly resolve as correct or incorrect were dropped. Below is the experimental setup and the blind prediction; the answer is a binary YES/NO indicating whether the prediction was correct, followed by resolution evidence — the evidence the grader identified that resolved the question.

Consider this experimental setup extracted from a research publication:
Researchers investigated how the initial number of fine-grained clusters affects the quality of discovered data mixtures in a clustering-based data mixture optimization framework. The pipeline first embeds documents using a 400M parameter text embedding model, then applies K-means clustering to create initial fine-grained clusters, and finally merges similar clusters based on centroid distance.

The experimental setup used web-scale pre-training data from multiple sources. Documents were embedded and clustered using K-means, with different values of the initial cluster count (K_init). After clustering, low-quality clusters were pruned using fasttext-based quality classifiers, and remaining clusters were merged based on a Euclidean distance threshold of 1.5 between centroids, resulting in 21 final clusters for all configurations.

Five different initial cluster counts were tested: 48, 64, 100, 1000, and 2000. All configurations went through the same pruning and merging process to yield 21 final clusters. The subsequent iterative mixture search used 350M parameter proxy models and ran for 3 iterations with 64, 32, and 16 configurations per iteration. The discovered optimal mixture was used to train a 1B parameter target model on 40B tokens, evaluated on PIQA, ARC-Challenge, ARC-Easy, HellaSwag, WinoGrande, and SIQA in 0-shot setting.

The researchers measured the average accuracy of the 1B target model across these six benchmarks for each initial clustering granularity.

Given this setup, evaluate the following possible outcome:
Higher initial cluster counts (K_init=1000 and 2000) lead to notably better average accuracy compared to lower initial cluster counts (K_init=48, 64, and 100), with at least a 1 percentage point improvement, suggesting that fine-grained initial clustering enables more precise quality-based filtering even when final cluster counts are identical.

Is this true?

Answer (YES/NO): NO